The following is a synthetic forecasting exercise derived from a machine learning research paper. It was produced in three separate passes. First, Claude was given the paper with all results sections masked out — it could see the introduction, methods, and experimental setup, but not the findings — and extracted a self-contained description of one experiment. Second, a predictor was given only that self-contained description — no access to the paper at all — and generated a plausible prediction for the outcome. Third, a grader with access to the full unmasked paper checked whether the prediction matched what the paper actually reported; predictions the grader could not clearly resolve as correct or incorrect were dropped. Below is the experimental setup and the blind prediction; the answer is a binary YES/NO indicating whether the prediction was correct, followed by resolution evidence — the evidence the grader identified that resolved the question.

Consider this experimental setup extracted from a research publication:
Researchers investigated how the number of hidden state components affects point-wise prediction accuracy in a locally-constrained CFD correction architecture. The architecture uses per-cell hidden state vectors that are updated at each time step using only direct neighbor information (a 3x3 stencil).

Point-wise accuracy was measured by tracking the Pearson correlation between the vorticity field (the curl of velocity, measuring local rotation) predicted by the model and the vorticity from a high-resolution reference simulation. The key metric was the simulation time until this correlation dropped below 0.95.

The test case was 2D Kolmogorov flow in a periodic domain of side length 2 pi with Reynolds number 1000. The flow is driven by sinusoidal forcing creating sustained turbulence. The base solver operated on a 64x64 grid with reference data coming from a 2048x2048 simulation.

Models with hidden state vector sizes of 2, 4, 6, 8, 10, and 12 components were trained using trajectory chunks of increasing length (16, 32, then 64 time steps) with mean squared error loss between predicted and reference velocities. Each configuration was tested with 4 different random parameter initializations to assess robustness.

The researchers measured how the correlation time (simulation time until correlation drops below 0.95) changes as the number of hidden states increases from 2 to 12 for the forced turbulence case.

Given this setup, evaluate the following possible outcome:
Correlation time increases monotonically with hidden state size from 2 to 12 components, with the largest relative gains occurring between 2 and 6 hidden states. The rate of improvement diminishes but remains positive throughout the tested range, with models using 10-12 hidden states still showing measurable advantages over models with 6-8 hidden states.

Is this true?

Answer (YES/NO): NO